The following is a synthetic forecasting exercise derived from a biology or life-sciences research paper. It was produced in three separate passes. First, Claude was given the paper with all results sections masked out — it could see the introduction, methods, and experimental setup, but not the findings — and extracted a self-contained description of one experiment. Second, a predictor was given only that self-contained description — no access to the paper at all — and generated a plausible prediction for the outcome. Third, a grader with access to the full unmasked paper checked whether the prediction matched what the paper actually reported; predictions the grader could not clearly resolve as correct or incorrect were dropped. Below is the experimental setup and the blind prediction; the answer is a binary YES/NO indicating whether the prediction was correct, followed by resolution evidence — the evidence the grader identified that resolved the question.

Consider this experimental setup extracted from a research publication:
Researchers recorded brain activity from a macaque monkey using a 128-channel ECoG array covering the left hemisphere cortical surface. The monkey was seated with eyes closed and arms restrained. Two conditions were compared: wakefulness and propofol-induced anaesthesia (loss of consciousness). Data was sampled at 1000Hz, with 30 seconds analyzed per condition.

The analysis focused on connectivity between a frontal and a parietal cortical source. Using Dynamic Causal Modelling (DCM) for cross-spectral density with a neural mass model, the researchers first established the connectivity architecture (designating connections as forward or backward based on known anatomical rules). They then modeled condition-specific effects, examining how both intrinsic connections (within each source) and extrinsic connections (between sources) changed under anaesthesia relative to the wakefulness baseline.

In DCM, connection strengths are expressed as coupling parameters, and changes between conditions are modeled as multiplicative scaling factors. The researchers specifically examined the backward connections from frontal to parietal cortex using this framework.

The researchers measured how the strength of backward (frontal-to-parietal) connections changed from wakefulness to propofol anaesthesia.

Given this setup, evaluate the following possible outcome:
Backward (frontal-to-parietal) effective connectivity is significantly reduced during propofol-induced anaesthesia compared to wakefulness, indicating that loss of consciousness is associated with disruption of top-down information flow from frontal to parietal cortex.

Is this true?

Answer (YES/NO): YES